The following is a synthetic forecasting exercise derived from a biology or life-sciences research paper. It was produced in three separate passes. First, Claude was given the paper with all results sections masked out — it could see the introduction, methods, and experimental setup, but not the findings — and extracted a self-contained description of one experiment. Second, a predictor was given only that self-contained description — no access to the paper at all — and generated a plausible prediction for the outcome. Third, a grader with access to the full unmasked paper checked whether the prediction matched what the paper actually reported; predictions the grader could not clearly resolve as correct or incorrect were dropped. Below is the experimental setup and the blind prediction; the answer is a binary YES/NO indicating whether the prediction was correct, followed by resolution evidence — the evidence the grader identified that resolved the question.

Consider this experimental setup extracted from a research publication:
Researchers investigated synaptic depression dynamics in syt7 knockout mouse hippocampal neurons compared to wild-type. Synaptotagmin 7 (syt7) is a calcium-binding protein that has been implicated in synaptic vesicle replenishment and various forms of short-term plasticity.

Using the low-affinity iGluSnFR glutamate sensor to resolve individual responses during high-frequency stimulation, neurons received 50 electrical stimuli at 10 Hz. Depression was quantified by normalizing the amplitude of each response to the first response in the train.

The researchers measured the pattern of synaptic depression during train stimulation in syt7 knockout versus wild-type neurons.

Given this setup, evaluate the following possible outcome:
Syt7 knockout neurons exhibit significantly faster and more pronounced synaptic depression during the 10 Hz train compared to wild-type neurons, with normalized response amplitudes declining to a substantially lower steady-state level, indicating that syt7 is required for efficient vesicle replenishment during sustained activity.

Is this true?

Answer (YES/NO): YES